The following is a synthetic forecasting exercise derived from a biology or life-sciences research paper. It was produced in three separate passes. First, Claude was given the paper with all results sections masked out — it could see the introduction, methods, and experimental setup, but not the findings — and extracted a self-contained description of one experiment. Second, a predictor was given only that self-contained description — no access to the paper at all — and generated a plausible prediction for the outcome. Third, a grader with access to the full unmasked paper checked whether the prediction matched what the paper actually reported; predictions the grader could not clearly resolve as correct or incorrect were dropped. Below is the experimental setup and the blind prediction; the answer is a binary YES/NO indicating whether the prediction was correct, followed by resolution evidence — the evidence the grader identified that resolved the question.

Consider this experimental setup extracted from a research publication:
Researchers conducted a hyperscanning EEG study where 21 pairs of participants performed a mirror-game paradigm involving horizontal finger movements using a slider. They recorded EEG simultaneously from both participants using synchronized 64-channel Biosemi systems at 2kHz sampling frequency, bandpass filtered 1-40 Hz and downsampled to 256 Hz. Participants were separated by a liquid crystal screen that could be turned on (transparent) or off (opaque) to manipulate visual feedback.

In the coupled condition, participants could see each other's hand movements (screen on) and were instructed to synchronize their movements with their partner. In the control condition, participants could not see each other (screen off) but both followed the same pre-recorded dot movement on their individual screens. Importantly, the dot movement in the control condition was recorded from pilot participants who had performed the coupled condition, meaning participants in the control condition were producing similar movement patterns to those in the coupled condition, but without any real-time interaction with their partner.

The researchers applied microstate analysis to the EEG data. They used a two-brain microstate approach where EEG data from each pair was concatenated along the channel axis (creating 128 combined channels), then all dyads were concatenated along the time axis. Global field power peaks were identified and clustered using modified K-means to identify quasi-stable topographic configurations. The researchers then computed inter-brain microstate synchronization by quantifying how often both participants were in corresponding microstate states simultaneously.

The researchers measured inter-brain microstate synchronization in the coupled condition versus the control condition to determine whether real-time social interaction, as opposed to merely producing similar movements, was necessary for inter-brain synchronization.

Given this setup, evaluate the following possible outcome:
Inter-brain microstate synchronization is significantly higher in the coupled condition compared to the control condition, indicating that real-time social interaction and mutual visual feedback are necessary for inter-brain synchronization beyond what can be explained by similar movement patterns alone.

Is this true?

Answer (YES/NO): NO